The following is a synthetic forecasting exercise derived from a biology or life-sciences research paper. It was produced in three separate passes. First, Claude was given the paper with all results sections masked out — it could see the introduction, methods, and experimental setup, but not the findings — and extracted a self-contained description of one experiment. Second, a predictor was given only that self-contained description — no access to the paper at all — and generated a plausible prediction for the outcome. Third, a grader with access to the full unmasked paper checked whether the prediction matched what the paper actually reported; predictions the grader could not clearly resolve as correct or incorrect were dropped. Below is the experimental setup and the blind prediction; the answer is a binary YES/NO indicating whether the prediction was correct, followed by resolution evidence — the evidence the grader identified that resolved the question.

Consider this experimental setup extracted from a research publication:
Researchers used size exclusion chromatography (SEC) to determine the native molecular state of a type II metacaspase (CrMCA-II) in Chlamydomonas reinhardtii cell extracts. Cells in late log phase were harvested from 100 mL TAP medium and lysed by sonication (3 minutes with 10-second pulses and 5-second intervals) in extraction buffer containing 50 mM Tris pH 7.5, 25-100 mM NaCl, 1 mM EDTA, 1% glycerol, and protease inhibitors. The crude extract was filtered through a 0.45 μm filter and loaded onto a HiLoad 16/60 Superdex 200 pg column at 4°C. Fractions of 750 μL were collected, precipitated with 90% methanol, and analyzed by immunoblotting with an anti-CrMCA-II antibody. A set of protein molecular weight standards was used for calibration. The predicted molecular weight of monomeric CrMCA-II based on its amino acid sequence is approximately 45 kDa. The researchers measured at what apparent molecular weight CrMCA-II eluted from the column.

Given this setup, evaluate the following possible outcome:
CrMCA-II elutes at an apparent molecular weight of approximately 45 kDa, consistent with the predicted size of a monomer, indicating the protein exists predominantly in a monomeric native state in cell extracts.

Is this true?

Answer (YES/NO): NO